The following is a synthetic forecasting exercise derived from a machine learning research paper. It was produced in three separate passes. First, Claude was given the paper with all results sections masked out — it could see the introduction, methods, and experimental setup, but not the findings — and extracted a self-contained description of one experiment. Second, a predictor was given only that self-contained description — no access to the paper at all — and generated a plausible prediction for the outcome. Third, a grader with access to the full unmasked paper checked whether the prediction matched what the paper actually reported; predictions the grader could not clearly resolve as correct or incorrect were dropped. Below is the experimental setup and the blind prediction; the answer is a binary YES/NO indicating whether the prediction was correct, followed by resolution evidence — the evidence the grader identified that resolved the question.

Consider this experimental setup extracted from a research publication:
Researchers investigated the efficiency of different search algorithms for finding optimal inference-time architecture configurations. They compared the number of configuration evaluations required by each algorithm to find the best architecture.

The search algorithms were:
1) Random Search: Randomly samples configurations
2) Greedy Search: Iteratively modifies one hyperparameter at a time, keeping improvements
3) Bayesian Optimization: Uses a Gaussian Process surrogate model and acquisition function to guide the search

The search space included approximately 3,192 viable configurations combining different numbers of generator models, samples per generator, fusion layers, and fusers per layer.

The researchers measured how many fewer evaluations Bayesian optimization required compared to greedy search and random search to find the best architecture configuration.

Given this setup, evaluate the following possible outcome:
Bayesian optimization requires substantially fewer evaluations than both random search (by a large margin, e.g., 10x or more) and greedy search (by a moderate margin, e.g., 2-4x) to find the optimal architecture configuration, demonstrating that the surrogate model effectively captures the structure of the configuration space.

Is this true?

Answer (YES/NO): NO